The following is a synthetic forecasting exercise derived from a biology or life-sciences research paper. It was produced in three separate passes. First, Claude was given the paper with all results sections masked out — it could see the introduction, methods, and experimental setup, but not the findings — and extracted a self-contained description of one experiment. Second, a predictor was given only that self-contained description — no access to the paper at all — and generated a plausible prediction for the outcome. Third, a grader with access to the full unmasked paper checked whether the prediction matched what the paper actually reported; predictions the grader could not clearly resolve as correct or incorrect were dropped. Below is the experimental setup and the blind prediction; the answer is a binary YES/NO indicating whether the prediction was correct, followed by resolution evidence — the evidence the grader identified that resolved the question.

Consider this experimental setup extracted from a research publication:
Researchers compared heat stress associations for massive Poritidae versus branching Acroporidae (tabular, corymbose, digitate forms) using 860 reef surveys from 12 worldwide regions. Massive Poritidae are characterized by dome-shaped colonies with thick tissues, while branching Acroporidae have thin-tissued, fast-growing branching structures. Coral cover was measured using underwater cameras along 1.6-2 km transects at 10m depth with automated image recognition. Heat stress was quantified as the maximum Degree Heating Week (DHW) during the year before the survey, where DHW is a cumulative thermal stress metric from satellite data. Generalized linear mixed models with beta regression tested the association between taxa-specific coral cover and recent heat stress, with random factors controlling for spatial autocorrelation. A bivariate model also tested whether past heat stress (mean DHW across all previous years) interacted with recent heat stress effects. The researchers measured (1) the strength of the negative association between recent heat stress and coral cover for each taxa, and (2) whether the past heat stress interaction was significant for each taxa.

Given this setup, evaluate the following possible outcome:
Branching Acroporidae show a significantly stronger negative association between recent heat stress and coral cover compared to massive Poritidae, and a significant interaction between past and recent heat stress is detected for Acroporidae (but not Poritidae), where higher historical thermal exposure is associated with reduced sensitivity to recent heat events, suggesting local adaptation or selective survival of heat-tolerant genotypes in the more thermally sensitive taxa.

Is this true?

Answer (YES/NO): YES